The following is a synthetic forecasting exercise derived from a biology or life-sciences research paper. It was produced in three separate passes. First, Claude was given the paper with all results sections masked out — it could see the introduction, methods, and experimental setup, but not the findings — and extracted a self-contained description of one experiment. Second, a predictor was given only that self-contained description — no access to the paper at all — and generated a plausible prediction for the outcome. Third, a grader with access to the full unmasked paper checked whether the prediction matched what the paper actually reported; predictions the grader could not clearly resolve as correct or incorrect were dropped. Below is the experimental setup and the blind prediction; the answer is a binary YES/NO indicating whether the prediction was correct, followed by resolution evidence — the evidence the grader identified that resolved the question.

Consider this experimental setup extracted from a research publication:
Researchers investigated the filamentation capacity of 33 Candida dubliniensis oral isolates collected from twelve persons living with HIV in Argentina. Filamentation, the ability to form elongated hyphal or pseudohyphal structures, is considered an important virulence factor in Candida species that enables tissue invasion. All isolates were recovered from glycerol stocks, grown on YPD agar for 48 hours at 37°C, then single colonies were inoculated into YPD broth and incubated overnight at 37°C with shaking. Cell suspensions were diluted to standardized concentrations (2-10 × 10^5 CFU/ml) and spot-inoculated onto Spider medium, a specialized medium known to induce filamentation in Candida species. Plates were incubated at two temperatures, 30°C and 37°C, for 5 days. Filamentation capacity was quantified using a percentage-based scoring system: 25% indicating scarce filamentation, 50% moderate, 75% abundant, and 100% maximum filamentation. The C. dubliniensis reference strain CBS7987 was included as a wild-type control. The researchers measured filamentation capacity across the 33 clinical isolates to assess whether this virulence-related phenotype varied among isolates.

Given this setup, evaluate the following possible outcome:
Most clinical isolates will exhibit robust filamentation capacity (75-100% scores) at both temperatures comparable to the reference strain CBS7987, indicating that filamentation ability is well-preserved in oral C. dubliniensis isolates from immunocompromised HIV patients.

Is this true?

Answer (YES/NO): NO